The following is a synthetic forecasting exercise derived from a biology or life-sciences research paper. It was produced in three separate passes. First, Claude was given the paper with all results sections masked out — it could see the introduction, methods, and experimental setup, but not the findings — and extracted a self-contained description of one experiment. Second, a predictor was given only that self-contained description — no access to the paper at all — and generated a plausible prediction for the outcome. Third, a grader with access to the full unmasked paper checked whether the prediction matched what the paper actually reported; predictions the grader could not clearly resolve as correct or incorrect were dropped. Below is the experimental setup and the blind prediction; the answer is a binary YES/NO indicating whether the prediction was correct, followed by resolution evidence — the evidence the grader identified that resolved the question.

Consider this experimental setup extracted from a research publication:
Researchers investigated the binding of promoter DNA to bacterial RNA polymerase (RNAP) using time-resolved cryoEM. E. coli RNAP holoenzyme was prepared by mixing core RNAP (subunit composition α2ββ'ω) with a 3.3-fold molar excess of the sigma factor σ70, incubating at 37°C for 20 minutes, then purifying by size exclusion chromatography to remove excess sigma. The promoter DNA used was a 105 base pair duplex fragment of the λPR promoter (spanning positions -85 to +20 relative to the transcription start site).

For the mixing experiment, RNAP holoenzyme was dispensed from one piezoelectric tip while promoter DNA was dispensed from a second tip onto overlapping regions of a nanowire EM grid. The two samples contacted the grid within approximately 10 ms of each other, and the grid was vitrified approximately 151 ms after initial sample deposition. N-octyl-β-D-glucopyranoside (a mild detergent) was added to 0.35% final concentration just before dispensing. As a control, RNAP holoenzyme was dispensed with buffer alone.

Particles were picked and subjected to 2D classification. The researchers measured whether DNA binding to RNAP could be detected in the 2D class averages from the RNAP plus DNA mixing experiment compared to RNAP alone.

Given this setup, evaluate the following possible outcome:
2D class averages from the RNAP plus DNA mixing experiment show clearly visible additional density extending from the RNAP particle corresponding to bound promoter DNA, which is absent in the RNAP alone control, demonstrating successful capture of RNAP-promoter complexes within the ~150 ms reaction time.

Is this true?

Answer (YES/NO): YES